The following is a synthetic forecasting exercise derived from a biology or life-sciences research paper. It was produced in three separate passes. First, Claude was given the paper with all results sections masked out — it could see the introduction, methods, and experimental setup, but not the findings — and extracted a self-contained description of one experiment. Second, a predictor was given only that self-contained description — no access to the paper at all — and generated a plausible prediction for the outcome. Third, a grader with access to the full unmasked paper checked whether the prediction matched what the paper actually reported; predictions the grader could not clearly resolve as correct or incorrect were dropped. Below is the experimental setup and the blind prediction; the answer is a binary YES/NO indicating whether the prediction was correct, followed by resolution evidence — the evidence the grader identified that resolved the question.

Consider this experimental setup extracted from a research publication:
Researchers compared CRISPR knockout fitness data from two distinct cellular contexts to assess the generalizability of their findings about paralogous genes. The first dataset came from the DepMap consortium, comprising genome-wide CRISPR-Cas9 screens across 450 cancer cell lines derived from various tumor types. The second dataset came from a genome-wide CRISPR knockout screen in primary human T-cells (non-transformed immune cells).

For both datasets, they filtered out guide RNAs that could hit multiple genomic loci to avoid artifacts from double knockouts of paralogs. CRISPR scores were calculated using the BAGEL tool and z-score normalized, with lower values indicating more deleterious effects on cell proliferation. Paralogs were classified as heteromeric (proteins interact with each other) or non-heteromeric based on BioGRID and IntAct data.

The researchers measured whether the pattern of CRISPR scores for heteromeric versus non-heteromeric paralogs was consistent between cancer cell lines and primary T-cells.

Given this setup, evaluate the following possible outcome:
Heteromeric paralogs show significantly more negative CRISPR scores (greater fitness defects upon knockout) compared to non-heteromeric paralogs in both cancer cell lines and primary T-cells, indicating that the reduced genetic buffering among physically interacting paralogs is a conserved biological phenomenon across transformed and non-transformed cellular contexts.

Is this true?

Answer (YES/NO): YES